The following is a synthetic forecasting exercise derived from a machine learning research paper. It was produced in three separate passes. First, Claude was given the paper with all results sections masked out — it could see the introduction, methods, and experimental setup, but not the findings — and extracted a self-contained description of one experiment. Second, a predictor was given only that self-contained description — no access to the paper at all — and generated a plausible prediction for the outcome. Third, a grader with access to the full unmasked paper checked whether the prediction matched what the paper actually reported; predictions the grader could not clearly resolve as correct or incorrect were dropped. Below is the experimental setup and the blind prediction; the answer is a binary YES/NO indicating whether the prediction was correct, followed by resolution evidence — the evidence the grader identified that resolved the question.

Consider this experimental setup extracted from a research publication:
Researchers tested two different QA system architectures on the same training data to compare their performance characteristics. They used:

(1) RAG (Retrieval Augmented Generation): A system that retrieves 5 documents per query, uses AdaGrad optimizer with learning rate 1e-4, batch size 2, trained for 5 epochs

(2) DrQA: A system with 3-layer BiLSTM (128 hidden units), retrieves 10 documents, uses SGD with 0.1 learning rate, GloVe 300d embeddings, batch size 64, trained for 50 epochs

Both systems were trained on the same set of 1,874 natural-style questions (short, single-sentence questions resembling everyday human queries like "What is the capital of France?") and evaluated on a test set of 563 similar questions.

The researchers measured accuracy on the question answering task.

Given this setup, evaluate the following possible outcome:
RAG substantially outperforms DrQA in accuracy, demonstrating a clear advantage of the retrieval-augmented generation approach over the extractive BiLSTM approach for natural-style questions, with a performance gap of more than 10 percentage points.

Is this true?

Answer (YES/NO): YES